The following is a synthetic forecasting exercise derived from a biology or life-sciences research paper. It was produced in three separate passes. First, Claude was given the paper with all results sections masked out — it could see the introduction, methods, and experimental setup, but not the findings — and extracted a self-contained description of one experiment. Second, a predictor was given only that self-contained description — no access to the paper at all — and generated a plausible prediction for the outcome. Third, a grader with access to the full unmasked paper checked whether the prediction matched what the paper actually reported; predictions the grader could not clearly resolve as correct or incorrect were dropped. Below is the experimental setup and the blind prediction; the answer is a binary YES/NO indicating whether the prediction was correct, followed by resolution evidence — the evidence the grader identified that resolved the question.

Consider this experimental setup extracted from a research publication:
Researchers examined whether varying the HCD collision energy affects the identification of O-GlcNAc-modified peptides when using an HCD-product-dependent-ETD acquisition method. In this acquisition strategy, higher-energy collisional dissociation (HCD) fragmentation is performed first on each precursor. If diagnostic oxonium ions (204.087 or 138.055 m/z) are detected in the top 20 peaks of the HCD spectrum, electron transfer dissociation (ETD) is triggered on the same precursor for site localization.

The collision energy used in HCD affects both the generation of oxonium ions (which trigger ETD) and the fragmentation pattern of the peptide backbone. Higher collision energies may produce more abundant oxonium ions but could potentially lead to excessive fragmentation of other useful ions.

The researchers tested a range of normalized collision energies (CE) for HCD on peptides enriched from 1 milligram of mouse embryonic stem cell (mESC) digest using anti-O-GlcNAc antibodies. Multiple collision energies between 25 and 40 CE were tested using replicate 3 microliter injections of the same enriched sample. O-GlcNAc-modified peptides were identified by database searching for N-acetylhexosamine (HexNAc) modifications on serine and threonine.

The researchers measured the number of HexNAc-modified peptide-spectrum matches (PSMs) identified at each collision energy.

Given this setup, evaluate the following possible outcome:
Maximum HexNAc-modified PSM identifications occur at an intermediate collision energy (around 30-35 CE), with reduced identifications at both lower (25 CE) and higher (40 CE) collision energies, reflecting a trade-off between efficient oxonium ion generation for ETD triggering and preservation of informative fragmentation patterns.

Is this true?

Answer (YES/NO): NO